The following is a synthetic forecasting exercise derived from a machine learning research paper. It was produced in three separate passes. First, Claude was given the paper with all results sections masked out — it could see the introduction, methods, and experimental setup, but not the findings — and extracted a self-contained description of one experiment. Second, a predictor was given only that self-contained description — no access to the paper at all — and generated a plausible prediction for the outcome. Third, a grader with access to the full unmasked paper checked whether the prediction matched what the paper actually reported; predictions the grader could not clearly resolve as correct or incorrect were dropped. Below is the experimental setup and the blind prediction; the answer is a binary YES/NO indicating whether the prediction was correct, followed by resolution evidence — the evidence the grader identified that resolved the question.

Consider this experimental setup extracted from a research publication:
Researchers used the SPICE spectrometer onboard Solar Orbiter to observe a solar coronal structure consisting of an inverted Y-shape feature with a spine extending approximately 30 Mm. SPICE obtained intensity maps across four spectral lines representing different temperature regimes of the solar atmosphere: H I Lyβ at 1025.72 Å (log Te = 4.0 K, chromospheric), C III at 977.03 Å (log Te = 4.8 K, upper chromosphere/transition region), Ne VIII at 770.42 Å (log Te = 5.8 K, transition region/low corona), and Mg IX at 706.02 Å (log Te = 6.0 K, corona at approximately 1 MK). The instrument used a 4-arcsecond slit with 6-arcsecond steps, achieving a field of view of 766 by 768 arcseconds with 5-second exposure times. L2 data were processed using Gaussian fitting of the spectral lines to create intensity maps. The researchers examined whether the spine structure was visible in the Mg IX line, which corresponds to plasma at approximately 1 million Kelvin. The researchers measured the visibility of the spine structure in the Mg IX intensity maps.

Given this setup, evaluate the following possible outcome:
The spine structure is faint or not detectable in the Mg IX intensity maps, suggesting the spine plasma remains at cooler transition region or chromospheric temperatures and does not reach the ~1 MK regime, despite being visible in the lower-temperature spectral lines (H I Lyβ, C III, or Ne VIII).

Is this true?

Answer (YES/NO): YES